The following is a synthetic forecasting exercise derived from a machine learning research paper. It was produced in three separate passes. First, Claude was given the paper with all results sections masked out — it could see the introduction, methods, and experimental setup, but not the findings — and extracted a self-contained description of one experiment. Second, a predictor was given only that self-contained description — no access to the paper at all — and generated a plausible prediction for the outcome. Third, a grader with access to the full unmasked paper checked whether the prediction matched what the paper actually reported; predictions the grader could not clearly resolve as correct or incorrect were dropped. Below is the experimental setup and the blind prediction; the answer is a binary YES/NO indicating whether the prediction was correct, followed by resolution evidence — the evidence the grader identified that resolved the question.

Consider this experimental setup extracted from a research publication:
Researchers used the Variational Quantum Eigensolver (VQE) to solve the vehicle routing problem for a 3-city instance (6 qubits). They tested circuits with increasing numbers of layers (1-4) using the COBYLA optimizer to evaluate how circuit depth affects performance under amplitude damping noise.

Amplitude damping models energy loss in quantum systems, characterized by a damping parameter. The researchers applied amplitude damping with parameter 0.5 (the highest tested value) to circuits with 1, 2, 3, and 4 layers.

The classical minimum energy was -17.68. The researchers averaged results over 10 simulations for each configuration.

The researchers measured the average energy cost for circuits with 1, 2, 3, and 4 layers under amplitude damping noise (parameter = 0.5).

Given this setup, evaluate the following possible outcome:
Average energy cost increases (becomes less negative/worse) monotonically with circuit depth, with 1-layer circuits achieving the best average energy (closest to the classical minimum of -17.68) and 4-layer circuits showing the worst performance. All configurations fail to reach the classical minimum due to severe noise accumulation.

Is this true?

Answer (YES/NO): NO